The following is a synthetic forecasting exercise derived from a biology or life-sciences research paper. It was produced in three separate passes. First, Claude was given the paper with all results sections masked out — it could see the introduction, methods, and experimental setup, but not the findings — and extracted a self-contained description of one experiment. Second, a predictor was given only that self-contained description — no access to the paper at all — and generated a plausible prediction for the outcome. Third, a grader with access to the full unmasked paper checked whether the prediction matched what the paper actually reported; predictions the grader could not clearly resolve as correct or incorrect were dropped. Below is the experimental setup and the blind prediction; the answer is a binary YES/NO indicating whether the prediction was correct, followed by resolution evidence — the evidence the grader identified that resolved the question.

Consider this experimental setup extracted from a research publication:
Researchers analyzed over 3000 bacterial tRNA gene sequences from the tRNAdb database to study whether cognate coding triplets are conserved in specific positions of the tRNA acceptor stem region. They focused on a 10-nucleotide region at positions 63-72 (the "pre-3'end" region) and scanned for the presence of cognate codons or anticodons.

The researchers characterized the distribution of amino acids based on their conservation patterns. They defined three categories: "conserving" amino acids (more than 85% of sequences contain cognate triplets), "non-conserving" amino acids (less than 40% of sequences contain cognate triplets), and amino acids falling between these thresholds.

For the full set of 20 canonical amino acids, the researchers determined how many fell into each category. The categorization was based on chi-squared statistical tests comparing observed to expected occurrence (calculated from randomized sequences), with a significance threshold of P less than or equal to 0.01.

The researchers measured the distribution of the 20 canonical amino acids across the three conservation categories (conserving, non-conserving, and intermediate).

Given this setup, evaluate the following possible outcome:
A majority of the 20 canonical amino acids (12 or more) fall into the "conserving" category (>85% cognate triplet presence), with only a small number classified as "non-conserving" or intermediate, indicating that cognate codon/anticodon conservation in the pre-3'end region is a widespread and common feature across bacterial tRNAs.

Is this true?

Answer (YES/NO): NO